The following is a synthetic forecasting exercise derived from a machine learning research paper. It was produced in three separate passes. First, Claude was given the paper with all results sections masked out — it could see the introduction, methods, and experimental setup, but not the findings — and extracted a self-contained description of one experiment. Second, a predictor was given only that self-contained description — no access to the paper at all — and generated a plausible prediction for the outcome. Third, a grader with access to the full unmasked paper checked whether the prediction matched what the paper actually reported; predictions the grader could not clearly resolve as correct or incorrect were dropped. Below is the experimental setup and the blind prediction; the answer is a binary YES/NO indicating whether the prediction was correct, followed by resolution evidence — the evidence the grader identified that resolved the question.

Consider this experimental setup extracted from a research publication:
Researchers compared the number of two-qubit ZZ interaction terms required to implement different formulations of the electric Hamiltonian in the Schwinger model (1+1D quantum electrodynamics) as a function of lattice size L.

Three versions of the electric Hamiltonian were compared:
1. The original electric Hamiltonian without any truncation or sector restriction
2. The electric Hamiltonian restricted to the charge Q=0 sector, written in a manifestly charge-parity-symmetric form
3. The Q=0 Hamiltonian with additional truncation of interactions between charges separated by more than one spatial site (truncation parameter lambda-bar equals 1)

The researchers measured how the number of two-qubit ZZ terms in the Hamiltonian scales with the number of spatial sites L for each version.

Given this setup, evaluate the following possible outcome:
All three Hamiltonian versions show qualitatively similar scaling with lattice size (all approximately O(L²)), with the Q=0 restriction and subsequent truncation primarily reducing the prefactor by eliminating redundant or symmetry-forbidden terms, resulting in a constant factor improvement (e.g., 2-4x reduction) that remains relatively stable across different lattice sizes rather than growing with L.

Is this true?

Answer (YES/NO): NO